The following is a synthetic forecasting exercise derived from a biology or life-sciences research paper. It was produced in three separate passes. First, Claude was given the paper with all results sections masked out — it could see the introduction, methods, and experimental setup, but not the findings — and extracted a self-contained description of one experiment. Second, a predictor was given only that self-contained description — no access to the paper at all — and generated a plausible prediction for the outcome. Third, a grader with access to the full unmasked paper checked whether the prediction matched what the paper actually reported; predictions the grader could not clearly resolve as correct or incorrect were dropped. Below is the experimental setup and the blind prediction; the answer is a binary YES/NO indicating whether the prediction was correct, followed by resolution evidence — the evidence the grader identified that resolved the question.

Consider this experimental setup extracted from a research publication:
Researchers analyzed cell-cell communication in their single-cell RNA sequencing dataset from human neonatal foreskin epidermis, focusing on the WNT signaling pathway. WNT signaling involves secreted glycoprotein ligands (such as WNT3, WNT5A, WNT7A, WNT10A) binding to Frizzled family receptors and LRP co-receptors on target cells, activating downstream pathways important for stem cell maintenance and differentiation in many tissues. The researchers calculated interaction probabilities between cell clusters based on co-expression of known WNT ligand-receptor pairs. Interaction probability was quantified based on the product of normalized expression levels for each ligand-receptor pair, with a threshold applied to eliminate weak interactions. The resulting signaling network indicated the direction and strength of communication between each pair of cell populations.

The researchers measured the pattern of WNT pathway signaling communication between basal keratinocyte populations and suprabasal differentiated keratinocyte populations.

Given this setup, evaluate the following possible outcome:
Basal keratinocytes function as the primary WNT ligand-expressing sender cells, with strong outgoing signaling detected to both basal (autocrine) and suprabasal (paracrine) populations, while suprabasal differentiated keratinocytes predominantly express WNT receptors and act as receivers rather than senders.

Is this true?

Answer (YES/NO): NO